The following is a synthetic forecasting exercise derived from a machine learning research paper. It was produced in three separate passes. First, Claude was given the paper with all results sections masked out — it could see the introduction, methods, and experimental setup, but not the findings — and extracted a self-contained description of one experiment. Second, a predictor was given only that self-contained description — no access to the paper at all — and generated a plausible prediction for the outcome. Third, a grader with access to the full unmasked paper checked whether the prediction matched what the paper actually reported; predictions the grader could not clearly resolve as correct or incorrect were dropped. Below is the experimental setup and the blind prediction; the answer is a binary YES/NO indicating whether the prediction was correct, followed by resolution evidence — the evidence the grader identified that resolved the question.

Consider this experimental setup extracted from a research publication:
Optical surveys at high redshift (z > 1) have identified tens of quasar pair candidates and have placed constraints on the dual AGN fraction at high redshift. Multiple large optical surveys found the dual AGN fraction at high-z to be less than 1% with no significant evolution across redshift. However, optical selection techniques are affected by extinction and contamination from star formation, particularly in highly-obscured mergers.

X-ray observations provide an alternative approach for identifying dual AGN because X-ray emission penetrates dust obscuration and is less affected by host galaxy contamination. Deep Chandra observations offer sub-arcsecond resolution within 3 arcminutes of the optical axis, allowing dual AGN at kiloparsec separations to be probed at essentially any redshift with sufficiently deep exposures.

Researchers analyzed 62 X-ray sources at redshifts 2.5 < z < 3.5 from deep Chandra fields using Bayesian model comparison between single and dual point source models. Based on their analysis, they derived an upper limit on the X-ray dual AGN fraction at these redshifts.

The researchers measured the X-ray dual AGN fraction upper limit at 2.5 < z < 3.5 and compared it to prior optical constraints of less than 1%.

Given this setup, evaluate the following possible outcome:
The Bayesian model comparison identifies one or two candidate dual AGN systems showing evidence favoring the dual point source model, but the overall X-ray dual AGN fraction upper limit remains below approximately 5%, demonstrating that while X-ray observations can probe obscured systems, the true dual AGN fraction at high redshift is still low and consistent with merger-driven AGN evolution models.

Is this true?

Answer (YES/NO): NO